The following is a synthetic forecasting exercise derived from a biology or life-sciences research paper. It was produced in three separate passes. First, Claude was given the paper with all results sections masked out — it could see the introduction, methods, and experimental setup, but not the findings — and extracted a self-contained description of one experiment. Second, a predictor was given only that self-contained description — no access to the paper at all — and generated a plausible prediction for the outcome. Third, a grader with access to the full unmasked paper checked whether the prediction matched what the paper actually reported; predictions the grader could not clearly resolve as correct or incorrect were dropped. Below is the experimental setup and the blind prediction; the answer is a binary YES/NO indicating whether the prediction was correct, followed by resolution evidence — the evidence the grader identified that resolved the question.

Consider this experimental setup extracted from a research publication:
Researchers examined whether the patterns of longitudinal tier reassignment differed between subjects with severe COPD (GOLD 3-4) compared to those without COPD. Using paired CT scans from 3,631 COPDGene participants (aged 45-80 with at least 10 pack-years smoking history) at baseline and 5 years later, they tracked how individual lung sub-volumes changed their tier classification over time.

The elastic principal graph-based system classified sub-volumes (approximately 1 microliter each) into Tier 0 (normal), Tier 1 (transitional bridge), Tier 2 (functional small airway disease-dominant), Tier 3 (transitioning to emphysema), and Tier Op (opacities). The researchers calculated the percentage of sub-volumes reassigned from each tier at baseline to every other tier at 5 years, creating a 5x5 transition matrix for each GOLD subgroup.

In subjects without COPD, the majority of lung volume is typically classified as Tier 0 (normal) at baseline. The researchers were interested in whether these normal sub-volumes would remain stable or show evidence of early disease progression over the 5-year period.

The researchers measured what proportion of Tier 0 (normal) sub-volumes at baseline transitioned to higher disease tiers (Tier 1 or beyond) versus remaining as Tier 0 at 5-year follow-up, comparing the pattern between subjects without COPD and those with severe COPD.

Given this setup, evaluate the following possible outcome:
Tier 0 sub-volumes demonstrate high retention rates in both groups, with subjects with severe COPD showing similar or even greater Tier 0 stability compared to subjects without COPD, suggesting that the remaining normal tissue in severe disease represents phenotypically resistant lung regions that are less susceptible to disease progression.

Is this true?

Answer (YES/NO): NO